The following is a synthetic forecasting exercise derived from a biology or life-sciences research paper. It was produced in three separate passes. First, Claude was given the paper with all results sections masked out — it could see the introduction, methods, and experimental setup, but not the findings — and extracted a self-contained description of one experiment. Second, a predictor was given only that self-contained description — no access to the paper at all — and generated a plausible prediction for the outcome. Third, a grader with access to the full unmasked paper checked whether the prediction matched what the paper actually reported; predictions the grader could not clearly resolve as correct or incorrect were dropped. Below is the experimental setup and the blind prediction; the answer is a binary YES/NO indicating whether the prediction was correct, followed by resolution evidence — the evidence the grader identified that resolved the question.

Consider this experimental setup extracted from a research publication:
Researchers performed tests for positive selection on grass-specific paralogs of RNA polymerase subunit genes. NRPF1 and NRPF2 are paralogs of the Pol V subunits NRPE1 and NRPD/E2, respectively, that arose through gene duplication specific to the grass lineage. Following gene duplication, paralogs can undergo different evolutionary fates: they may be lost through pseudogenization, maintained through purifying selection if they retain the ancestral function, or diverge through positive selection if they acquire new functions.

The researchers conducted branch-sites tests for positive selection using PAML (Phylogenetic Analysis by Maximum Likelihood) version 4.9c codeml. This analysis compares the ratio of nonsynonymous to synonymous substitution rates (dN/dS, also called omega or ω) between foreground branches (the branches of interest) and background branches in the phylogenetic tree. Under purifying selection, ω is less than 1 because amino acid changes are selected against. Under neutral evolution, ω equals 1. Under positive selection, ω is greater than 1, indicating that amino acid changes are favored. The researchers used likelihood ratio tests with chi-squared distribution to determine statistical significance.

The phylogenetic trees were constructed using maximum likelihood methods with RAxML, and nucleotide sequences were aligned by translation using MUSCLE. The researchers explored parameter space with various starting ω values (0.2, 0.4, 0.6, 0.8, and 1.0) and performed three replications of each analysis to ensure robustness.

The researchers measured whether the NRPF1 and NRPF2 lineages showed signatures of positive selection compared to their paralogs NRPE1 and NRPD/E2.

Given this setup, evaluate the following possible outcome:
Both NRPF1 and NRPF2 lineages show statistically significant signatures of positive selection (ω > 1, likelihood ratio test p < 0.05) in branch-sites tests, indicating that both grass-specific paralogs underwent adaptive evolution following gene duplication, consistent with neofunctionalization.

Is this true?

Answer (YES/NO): YES